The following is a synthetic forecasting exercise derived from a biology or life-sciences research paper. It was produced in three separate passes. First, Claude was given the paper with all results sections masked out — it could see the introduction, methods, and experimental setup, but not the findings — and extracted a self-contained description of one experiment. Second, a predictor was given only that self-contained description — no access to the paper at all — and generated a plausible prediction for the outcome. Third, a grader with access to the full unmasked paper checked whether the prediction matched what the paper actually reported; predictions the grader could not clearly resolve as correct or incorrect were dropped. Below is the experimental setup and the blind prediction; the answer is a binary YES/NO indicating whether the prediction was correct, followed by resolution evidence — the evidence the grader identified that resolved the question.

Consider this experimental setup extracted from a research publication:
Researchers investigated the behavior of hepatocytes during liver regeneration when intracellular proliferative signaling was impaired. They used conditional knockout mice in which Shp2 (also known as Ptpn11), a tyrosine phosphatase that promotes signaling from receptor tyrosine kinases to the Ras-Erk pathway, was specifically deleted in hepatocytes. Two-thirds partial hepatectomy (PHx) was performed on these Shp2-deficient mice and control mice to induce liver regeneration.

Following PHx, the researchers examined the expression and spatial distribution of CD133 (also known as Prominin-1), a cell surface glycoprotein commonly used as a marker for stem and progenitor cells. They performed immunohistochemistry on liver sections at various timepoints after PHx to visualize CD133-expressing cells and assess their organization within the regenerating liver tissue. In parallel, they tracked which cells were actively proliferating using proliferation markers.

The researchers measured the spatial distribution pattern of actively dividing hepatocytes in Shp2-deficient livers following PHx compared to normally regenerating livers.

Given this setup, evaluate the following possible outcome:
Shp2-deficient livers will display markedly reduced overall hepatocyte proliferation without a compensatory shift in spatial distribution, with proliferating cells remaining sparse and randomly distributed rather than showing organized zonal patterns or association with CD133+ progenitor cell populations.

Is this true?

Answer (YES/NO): NO